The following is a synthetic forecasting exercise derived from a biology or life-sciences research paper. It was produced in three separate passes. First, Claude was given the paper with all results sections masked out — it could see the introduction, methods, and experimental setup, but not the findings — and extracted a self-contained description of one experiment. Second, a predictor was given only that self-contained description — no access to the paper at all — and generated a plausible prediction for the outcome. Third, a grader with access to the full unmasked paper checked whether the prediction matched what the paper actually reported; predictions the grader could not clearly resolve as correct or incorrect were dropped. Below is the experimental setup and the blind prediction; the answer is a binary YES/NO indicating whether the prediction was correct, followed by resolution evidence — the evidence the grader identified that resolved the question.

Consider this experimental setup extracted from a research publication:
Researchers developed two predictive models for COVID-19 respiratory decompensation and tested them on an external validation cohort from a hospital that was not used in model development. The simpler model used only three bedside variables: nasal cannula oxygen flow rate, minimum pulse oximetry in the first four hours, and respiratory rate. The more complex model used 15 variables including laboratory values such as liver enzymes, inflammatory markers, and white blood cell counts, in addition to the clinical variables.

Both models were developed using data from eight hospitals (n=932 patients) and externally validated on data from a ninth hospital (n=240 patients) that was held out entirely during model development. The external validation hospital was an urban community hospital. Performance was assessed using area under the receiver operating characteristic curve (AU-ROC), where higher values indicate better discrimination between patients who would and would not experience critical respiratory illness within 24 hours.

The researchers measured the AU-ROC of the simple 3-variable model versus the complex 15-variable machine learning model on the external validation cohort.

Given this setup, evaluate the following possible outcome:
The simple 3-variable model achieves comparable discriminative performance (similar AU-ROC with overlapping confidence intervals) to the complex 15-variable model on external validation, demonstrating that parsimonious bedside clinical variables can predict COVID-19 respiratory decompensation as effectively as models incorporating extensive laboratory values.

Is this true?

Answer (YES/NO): NO